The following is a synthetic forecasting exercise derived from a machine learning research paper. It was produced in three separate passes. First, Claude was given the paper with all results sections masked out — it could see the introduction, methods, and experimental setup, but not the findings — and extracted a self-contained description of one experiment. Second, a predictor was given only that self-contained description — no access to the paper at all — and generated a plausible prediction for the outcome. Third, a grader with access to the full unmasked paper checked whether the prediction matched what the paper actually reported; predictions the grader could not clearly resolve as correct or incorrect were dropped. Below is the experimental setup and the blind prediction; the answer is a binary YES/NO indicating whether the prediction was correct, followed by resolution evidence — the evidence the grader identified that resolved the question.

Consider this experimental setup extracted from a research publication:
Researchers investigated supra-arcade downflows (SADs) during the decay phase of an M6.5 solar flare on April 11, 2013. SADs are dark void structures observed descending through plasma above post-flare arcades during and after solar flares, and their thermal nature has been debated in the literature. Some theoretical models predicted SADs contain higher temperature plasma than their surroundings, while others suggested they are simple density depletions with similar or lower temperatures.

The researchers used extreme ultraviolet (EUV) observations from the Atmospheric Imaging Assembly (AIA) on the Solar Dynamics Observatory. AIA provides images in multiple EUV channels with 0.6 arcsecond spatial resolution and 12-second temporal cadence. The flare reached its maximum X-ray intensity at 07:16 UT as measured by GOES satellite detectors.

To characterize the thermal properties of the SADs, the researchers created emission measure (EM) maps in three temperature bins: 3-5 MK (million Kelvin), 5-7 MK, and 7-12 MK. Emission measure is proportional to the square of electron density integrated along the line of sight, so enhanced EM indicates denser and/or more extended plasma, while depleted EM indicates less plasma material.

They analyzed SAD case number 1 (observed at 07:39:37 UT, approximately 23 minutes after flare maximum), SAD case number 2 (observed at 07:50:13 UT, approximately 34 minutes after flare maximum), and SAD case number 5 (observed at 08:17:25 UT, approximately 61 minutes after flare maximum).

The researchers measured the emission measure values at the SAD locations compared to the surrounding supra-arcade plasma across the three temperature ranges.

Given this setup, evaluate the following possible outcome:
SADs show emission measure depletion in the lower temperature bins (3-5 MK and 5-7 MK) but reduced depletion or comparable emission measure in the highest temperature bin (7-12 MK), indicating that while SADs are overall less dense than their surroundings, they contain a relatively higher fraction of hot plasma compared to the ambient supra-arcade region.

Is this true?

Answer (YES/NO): NO